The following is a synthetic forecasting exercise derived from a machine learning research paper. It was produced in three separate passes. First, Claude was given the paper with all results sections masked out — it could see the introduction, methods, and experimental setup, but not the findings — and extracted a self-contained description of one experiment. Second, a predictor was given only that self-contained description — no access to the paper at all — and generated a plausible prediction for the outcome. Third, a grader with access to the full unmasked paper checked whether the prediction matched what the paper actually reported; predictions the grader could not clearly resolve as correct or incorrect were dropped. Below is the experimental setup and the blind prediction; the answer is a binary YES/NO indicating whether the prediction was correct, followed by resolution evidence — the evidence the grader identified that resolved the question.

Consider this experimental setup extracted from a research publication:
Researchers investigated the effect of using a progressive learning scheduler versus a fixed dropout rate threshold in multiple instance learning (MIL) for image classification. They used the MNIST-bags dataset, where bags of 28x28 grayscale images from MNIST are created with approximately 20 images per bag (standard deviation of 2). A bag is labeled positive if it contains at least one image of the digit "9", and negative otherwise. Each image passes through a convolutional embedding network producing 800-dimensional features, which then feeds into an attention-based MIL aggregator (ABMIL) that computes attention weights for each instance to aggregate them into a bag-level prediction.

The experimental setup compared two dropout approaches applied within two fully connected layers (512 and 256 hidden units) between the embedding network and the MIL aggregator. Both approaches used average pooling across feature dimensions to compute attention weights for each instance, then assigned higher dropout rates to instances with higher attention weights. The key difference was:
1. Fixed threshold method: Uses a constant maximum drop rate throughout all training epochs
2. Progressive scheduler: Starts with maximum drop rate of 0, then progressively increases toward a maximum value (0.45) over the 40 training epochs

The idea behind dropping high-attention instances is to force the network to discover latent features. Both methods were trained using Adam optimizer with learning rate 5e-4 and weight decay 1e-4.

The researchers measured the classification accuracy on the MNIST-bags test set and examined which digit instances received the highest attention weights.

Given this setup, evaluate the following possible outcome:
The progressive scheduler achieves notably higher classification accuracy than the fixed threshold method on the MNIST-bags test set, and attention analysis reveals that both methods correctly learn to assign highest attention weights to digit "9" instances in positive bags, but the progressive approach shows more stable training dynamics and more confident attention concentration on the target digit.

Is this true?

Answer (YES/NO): NO